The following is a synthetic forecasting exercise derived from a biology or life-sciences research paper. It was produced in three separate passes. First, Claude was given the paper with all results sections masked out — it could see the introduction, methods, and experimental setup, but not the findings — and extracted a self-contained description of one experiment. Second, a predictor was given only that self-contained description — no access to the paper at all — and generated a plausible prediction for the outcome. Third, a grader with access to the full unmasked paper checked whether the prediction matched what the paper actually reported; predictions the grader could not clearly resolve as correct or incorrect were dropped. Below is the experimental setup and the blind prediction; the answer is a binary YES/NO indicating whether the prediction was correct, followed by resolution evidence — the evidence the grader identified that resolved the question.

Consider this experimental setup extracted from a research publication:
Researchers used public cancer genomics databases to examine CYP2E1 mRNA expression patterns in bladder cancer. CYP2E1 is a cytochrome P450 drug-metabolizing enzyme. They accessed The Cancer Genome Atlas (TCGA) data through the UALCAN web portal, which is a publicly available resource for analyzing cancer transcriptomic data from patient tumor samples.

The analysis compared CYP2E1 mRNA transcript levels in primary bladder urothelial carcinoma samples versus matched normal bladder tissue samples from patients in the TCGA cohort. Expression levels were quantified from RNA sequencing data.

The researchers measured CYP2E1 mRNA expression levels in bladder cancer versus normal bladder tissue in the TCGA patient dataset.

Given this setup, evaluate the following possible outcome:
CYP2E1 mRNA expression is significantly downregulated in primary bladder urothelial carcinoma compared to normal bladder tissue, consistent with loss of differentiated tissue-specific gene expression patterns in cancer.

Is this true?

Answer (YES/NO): YES